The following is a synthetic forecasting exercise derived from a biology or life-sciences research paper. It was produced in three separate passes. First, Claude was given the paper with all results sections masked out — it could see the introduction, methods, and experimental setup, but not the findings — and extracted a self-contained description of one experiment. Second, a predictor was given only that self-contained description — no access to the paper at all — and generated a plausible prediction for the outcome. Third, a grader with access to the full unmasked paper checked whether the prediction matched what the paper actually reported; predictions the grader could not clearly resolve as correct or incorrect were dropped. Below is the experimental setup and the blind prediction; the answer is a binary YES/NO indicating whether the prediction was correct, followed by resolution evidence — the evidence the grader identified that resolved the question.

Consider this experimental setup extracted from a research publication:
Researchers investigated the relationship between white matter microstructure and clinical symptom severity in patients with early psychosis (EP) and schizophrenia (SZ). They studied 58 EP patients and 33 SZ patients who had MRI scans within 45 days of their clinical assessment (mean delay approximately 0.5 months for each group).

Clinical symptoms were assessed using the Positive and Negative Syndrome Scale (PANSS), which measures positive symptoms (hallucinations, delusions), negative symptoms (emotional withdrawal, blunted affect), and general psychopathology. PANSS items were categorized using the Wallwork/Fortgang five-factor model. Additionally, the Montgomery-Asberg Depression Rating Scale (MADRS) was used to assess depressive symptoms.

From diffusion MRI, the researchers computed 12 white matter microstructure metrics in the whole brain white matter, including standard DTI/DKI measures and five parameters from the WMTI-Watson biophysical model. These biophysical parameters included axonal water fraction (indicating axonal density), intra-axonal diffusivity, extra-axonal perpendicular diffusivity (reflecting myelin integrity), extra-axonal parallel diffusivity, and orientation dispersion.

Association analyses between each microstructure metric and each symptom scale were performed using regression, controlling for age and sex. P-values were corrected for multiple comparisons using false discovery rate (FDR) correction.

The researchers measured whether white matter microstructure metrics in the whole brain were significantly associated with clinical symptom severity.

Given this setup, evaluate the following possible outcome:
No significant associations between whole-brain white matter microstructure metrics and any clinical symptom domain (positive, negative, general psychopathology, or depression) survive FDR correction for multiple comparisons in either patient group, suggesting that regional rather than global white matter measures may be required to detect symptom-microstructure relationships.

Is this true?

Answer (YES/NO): YES